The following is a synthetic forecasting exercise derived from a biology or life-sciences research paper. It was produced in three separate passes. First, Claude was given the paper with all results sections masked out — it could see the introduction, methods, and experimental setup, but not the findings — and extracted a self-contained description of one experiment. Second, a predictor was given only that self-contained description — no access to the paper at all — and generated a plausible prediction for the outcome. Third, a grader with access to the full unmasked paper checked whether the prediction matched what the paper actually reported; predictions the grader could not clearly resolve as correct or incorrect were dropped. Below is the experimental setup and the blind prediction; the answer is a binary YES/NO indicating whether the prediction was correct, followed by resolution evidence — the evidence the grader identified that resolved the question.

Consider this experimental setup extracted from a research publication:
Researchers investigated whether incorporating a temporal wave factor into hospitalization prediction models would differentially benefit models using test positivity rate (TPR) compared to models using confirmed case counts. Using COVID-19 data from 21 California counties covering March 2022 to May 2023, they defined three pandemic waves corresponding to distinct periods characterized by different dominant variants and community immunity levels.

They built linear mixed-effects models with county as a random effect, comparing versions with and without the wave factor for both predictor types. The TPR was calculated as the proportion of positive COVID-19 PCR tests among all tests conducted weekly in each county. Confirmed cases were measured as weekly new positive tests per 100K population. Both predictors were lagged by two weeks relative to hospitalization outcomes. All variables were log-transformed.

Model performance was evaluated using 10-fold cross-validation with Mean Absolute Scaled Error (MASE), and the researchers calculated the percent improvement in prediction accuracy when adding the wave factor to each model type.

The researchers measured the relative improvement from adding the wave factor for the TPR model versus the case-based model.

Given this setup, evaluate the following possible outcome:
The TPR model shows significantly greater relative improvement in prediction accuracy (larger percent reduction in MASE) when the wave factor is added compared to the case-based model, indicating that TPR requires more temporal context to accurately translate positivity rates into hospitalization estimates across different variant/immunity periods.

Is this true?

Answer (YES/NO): NO